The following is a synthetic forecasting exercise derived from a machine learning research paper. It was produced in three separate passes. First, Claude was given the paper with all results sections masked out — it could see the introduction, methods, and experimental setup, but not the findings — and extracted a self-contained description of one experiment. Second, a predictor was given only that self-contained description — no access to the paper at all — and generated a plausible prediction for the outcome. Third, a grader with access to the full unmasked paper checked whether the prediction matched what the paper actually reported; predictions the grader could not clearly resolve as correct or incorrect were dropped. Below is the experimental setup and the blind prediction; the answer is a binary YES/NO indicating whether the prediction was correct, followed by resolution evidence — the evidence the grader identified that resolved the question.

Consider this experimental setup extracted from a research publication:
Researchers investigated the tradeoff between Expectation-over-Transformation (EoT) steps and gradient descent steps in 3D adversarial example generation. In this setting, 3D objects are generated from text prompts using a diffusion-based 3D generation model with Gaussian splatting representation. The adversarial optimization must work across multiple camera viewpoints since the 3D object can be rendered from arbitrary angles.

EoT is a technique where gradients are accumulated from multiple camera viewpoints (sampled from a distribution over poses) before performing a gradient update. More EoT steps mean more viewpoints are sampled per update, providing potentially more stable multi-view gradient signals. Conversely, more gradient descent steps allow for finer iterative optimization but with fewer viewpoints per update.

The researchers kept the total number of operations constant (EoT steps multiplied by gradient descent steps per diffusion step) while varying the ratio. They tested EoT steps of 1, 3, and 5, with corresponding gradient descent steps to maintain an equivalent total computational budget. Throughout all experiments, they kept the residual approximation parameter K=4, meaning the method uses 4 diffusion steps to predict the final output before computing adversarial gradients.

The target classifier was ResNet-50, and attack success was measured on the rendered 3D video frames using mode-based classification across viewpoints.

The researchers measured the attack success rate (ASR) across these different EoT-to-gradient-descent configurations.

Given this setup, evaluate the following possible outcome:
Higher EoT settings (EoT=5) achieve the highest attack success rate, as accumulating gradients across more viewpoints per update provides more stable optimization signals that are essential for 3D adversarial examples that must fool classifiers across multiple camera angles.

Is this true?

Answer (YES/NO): NO